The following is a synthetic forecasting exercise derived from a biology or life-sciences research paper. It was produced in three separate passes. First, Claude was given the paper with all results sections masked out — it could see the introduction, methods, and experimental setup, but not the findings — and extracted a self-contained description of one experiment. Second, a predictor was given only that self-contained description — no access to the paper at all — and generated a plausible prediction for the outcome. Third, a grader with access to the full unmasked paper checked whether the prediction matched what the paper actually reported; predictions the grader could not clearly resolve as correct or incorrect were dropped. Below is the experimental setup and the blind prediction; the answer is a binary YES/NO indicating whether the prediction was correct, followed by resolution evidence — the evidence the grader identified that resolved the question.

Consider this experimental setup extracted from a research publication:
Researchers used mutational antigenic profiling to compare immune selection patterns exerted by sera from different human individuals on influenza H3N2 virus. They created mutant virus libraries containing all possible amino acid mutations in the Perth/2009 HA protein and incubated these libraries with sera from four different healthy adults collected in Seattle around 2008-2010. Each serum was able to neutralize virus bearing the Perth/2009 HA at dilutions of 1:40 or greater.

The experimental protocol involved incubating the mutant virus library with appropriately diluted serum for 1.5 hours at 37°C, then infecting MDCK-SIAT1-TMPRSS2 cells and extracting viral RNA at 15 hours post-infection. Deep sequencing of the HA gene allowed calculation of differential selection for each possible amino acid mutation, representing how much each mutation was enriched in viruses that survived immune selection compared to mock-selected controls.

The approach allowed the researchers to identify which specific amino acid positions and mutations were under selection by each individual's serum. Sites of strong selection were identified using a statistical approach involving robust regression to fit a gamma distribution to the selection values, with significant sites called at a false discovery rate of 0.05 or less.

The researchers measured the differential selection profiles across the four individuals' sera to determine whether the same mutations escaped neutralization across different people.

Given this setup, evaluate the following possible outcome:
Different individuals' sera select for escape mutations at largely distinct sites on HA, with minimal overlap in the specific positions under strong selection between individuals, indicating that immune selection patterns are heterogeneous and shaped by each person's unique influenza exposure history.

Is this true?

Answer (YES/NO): NO